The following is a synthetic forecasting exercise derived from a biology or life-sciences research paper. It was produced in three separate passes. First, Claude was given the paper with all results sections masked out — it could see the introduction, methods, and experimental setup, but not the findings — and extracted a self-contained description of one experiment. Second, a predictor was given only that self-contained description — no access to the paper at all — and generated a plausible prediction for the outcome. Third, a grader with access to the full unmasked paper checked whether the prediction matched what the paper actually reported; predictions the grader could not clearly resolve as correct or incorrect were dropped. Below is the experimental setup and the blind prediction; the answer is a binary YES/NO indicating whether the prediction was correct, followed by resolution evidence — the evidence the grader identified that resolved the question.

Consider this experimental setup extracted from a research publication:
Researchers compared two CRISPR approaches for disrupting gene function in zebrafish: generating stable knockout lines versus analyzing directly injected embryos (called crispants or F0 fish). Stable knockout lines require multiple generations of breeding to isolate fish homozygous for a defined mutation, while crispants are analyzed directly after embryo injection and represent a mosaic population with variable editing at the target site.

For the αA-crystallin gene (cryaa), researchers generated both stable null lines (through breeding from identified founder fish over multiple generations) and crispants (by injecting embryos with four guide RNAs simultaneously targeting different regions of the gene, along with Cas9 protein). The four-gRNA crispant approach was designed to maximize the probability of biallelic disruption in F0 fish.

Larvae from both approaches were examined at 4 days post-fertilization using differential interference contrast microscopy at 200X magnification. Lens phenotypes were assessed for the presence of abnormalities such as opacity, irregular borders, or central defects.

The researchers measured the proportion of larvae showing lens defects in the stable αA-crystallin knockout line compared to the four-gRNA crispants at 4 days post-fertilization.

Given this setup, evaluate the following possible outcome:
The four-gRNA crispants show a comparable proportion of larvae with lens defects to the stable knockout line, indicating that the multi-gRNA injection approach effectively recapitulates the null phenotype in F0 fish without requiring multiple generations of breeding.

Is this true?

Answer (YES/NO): NO